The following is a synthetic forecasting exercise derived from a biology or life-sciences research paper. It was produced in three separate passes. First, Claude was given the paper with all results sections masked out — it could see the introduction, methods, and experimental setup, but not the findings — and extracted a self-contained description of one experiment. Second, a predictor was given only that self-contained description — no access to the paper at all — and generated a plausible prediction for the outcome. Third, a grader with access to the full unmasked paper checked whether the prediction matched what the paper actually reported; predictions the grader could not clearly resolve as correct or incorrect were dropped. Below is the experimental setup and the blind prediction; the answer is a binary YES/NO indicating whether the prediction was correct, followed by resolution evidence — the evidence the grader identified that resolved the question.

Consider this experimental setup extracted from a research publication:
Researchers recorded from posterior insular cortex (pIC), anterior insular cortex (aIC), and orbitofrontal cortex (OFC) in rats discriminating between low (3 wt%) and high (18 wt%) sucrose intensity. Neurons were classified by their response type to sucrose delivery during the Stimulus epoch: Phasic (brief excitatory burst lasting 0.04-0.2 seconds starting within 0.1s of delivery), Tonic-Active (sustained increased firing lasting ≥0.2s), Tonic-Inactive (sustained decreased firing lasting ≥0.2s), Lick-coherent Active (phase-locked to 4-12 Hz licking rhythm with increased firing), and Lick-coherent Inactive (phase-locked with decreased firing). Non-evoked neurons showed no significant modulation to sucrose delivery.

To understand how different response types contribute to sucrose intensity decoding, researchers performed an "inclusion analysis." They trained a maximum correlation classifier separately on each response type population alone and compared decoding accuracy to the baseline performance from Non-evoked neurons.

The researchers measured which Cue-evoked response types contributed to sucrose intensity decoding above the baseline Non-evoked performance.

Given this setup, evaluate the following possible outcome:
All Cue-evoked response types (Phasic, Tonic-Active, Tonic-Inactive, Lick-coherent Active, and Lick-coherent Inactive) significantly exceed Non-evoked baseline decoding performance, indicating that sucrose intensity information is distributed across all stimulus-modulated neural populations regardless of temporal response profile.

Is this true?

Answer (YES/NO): NO